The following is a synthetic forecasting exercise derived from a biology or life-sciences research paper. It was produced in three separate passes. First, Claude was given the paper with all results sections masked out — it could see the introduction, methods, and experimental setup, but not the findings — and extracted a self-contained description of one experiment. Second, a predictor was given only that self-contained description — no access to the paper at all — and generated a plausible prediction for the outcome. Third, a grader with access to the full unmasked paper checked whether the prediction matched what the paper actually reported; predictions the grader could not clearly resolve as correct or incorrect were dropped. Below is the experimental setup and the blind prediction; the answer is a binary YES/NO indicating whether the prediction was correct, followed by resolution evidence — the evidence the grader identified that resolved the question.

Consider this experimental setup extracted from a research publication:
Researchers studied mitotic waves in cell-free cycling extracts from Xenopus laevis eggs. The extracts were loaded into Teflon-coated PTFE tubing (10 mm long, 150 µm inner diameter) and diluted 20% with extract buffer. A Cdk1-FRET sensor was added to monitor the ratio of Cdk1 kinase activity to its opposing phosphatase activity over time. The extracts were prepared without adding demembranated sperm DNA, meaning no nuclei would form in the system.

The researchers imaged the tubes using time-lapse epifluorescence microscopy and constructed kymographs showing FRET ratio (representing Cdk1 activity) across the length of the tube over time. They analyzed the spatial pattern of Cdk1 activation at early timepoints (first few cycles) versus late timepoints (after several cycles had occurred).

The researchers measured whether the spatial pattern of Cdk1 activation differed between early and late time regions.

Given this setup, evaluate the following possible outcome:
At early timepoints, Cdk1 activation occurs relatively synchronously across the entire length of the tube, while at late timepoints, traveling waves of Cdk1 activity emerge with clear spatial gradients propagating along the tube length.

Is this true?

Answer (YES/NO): YES